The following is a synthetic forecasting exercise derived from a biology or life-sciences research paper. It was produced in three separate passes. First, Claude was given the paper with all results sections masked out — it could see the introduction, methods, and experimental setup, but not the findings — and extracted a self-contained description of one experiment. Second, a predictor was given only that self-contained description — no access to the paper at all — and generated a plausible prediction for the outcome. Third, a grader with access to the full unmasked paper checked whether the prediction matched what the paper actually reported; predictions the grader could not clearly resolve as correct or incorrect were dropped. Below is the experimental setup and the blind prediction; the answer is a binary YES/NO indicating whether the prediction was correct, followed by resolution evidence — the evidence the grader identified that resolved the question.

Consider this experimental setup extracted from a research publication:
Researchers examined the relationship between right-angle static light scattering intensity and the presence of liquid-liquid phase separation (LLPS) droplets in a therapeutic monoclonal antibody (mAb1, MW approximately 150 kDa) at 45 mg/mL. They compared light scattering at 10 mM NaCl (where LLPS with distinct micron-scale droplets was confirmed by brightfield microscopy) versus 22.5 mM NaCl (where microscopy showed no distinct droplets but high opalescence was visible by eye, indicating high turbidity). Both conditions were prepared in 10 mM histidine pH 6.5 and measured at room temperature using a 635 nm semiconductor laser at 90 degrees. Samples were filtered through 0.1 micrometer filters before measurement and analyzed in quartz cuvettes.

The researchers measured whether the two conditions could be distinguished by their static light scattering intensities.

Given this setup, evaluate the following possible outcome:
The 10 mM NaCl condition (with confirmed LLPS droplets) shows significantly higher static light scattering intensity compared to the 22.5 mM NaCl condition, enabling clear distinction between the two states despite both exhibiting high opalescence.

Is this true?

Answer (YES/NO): NO